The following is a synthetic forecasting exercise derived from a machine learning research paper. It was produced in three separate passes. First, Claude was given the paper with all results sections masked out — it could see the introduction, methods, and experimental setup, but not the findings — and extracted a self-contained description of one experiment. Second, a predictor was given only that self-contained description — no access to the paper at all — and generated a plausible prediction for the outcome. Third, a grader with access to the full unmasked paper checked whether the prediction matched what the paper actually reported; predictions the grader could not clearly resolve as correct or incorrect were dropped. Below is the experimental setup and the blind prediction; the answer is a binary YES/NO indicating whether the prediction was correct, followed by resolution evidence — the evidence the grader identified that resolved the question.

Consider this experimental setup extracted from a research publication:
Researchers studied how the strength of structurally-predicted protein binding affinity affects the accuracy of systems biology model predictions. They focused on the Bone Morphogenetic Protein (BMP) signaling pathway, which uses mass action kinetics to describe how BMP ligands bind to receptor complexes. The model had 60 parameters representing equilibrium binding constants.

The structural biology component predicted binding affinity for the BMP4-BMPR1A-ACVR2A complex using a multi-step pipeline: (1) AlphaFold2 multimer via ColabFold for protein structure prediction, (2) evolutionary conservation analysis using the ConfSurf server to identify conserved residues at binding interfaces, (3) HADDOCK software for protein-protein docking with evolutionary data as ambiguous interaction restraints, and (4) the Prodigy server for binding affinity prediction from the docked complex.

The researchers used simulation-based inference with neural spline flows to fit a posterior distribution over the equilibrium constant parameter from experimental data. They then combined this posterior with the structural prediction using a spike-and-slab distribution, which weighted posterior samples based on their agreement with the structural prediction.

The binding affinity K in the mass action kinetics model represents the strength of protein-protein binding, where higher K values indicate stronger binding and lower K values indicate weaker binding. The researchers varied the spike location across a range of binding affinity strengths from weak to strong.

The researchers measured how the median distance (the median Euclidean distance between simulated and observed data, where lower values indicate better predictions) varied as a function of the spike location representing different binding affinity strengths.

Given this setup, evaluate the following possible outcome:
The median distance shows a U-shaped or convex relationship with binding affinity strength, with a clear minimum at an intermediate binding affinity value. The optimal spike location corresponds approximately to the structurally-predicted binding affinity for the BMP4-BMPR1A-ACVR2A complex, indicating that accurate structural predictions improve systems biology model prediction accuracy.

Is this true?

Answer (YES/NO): NO